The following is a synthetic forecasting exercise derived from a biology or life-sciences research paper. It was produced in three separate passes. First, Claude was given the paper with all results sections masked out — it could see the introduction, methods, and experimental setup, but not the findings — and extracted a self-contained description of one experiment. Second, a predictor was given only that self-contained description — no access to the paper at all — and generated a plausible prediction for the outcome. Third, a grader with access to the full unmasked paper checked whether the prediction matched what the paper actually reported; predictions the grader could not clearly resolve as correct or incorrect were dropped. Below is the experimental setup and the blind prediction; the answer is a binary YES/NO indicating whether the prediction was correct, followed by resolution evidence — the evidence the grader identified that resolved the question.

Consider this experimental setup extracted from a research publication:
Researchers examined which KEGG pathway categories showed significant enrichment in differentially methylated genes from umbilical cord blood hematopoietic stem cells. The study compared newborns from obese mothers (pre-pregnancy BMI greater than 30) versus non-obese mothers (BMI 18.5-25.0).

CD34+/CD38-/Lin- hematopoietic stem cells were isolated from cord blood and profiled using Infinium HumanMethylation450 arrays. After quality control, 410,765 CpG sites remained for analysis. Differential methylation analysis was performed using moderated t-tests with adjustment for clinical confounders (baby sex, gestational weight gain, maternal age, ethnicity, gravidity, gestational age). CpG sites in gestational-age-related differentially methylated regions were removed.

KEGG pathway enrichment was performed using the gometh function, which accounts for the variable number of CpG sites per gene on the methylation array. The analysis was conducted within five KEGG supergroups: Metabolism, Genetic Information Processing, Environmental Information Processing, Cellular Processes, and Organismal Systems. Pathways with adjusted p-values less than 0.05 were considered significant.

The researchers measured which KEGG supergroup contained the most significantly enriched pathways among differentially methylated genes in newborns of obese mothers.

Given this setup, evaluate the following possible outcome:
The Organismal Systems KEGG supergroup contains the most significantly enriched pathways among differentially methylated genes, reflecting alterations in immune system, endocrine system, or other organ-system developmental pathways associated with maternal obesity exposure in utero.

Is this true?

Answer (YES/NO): NO